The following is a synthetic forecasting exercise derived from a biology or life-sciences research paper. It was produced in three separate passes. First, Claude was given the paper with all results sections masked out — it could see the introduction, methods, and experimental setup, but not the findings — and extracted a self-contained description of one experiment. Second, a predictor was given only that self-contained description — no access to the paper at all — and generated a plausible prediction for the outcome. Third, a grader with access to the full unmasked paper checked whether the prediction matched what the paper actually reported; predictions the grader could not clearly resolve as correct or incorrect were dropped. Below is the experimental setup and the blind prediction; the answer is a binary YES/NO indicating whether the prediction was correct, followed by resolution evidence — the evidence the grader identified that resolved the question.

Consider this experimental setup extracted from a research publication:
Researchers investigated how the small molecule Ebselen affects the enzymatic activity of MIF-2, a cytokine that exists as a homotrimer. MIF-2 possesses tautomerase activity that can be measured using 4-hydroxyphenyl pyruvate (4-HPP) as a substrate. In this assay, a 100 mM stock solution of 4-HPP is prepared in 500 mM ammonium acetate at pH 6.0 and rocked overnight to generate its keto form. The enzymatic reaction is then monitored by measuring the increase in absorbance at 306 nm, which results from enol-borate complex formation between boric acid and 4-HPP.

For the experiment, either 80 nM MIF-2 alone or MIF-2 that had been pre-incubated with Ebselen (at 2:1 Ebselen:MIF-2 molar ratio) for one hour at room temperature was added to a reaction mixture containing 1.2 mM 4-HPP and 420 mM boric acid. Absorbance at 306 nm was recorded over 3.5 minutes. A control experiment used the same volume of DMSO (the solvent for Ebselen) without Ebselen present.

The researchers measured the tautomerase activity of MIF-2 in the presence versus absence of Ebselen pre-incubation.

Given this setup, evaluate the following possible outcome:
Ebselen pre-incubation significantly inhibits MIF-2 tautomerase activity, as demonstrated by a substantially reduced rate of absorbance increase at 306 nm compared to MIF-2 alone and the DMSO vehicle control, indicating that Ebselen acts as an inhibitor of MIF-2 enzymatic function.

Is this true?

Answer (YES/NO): YES